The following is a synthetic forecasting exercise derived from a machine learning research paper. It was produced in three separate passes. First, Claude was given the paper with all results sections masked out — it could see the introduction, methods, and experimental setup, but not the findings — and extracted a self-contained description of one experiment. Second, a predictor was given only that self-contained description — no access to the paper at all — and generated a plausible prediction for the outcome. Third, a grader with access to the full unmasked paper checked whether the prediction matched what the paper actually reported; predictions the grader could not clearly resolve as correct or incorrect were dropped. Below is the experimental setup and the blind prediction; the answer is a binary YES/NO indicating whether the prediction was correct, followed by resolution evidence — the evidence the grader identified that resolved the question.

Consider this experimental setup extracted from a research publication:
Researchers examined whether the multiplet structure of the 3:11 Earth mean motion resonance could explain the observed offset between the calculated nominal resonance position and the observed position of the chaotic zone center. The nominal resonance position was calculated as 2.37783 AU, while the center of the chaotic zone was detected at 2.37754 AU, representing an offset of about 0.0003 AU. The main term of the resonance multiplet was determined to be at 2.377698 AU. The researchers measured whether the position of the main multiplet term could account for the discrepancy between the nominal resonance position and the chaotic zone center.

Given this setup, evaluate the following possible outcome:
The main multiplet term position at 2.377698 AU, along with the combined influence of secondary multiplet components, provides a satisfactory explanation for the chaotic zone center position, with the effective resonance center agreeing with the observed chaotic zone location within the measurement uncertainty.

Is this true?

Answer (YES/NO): NO